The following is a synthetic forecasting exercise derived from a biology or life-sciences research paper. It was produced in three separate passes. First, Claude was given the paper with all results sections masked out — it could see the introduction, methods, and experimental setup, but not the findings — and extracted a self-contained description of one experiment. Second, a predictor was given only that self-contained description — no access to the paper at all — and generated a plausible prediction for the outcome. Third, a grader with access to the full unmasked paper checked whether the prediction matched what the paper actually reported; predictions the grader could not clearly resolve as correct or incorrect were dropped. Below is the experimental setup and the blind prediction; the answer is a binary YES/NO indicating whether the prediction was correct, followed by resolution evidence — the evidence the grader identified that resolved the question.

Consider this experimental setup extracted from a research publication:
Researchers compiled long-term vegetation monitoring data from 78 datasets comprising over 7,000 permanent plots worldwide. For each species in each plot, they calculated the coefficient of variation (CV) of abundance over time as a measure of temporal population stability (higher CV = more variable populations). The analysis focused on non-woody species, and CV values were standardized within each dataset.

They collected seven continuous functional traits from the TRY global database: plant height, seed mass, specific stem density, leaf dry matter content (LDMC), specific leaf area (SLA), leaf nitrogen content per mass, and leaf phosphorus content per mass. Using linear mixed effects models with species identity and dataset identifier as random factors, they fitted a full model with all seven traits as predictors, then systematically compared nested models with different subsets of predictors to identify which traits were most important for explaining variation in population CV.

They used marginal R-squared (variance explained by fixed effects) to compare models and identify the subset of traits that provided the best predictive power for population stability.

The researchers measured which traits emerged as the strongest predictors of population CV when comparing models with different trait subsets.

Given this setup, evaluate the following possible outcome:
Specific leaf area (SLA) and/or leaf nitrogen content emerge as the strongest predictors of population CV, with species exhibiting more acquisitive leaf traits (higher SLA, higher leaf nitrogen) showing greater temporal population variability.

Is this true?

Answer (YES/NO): NO